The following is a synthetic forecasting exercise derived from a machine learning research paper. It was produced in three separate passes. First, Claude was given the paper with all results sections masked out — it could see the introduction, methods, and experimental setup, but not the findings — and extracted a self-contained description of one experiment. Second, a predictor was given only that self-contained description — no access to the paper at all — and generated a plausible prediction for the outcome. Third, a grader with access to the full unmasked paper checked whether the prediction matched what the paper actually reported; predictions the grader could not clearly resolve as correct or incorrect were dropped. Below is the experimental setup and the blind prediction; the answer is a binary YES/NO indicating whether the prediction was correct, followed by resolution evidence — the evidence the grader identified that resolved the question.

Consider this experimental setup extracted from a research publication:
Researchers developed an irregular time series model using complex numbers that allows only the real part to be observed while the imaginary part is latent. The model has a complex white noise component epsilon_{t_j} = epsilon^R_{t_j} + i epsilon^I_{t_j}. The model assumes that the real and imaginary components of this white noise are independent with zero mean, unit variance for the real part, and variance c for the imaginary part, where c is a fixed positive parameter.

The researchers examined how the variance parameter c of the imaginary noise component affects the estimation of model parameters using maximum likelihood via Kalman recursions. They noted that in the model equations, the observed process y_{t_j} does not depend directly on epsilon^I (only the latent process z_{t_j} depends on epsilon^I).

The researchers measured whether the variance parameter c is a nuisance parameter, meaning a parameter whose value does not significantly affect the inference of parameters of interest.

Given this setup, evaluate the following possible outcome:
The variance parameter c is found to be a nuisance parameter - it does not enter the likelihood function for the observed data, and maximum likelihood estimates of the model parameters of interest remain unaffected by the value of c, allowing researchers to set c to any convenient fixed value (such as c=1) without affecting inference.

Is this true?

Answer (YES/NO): YES